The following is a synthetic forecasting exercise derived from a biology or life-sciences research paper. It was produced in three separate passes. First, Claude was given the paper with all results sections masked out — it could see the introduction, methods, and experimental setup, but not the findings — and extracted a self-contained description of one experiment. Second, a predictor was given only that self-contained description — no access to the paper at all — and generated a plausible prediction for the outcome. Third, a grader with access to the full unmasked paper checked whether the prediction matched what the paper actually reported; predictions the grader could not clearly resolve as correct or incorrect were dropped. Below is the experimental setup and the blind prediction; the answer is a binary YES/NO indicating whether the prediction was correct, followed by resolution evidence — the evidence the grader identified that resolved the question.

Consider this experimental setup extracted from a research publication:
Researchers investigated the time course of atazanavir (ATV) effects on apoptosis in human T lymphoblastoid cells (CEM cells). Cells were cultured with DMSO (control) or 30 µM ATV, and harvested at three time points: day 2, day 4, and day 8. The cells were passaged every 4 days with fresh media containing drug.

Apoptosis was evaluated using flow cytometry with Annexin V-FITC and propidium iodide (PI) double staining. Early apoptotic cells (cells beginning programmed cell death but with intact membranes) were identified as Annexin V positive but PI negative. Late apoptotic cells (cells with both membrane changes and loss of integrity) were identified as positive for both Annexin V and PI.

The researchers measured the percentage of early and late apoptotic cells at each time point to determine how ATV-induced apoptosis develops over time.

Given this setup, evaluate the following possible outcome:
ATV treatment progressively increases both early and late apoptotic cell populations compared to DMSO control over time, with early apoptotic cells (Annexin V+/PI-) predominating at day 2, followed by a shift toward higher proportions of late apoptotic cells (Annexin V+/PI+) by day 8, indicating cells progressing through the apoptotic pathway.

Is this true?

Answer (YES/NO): NO